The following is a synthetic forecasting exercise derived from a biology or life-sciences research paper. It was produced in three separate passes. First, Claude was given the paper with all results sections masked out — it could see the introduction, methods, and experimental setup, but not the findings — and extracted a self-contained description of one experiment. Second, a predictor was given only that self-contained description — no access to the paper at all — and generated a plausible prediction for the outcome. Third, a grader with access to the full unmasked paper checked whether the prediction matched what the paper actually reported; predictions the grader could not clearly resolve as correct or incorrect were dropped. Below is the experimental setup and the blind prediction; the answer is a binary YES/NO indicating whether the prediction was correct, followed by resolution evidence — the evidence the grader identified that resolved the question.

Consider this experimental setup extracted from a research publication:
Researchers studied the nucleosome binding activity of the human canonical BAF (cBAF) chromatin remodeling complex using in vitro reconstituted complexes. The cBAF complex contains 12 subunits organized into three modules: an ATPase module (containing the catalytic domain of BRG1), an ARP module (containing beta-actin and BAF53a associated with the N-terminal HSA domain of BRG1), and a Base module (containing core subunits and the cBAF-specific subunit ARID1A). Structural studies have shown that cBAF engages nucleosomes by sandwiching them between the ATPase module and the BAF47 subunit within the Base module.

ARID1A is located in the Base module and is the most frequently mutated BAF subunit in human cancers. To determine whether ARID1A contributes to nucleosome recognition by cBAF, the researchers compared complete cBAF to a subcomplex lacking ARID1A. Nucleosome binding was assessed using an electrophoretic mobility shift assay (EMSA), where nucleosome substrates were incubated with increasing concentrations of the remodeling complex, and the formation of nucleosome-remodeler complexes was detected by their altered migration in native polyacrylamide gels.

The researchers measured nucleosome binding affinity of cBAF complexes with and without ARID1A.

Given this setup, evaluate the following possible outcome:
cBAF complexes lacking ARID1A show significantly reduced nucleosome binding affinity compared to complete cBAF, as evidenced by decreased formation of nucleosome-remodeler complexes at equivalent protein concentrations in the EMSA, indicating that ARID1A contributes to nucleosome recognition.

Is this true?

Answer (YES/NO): NO